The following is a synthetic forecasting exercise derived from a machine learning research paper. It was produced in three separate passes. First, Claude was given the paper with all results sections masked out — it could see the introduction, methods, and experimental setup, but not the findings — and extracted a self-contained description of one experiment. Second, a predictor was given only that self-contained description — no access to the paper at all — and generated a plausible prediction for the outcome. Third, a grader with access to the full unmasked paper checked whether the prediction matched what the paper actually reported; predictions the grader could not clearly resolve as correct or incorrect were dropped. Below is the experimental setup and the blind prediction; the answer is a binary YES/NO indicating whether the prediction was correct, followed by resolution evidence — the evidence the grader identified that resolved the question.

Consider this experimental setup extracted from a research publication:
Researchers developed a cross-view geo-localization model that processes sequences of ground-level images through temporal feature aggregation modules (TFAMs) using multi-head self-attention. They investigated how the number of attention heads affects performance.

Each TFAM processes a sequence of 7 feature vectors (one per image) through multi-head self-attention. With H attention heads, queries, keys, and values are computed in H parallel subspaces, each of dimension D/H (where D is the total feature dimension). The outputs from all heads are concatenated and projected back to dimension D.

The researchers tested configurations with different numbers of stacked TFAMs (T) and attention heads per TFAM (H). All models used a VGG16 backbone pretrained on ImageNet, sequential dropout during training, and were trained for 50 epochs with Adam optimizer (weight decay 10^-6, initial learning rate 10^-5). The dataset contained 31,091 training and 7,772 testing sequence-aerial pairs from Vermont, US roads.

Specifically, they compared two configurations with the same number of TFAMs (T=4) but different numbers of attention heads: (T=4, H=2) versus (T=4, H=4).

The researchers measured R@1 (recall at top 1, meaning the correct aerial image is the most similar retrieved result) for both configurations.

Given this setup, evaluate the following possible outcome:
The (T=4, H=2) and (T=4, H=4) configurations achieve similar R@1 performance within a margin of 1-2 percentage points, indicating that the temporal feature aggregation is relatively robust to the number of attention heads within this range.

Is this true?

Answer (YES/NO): YES